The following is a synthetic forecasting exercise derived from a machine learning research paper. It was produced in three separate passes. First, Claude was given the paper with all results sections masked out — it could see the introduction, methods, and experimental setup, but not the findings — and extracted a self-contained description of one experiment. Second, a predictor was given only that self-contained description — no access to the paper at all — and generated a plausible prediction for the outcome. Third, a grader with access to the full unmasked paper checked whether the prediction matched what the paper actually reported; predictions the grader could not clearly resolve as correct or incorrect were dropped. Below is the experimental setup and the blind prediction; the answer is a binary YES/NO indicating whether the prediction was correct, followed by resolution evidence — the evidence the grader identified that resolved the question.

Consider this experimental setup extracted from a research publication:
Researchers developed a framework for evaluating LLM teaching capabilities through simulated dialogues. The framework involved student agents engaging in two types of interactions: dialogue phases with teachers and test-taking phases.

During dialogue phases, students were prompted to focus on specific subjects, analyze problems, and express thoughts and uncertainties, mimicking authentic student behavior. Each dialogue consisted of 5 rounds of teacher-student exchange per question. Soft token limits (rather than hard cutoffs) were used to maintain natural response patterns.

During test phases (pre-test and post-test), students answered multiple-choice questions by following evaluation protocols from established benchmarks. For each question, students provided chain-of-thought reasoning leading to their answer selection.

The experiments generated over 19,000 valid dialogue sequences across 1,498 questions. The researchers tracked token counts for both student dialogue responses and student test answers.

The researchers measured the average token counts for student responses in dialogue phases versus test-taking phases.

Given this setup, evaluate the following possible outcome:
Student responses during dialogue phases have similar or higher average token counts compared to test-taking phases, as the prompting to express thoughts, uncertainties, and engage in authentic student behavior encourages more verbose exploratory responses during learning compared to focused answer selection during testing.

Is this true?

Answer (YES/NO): NO